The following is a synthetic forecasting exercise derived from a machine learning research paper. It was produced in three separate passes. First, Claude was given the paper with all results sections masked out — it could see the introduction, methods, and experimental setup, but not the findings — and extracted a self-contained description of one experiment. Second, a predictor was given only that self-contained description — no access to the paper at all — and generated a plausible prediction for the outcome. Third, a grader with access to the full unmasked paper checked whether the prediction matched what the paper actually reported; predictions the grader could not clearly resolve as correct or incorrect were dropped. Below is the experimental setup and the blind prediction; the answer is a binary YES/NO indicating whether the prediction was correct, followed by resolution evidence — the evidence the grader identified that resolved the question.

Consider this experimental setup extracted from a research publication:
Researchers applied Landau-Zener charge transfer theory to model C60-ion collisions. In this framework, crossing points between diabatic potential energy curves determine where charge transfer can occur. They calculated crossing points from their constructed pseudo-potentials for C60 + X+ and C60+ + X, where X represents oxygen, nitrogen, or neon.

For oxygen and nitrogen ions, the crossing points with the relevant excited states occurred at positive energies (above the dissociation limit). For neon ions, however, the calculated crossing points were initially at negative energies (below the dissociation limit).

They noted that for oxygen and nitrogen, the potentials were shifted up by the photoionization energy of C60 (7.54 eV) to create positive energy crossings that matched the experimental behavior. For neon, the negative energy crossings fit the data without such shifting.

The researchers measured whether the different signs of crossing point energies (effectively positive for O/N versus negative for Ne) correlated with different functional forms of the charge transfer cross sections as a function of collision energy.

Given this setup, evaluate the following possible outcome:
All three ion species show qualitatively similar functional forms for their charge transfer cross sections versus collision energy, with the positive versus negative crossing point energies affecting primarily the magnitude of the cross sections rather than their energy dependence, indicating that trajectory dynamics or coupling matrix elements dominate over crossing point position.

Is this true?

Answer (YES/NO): NO